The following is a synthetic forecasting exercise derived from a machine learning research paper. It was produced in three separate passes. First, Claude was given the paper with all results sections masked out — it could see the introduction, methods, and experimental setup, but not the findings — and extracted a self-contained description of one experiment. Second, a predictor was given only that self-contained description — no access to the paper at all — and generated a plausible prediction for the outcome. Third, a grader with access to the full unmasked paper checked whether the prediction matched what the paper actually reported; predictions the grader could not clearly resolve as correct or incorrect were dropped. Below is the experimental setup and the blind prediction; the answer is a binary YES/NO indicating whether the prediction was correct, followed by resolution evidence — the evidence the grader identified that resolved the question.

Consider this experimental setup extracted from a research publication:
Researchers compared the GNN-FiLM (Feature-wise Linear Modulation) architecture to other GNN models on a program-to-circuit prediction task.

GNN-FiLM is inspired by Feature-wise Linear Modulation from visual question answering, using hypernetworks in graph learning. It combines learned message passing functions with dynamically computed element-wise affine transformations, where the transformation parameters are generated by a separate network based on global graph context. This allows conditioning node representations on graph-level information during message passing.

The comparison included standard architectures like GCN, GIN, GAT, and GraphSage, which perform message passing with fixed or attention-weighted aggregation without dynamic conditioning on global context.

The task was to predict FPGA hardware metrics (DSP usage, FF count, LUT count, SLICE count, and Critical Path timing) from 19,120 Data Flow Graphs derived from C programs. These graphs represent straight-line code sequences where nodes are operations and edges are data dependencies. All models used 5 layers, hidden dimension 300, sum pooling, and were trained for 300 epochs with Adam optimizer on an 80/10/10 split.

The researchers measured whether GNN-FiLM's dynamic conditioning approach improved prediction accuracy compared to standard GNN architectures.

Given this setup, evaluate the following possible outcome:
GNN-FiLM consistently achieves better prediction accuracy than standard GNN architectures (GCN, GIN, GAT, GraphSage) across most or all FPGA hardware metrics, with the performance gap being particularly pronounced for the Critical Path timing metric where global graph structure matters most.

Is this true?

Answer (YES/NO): NO